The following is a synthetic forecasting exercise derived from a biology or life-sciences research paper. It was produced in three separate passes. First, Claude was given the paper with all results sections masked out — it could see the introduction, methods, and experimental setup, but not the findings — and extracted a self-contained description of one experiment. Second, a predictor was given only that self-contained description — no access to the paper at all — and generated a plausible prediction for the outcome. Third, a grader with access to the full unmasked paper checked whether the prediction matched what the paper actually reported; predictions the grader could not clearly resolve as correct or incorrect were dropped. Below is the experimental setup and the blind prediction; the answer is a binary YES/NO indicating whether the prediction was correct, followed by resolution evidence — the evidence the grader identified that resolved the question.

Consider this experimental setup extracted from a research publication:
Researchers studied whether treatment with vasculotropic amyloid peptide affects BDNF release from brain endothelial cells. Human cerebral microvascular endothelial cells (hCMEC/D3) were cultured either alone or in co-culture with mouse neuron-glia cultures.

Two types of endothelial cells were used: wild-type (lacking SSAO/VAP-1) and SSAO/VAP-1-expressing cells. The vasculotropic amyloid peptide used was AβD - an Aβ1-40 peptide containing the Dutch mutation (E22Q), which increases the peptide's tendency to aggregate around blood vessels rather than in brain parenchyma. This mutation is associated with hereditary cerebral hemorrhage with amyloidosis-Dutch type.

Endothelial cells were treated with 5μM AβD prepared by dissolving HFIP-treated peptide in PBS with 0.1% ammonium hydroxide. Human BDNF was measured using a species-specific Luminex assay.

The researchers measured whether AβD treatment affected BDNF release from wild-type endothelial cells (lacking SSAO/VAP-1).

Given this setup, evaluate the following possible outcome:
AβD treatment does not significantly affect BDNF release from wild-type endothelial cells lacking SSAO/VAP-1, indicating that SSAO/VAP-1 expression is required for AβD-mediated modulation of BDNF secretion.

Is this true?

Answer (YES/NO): NO